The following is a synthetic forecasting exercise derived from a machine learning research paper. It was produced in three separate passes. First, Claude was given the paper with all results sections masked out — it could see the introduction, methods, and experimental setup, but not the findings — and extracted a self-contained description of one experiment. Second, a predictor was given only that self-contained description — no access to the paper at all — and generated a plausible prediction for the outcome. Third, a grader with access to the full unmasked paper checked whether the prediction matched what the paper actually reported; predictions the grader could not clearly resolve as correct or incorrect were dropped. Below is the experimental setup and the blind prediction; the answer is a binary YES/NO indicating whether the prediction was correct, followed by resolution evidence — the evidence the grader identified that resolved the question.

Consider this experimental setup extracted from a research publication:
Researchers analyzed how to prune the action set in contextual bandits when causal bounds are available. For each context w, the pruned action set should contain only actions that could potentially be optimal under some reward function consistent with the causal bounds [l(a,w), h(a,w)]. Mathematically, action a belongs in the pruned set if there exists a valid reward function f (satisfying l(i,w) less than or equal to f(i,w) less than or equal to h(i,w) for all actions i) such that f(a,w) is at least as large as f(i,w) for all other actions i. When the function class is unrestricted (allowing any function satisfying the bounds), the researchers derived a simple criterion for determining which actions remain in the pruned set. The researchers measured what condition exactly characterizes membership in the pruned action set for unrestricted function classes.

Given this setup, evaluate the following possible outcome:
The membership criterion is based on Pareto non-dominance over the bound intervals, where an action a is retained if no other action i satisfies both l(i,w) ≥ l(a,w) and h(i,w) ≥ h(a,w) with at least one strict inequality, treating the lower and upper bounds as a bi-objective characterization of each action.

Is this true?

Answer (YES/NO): NO